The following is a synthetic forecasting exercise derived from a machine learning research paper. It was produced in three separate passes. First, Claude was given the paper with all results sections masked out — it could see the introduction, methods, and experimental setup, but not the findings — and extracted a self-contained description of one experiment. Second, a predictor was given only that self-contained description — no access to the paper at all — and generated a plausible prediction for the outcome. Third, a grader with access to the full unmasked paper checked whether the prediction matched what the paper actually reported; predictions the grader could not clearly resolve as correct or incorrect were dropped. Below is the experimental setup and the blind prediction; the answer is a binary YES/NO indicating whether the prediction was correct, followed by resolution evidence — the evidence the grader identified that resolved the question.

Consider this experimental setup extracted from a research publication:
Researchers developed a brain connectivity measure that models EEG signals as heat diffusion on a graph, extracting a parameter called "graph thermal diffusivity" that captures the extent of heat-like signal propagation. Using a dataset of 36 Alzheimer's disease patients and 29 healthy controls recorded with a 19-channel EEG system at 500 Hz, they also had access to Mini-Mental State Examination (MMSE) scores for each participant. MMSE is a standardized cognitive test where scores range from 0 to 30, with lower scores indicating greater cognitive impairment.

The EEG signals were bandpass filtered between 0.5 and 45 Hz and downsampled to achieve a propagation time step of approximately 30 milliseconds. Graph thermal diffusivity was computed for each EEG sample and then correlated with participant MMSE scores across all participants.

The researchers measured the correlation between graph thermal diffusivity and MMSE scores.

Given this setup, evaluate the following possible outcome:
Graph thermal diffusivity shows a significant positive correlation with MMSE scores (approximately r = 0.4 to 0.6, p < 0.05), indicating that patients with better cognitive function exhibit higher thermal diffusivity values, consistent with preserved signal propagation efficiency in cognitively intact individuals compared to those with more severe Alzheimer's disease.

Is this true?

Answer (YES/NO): NO